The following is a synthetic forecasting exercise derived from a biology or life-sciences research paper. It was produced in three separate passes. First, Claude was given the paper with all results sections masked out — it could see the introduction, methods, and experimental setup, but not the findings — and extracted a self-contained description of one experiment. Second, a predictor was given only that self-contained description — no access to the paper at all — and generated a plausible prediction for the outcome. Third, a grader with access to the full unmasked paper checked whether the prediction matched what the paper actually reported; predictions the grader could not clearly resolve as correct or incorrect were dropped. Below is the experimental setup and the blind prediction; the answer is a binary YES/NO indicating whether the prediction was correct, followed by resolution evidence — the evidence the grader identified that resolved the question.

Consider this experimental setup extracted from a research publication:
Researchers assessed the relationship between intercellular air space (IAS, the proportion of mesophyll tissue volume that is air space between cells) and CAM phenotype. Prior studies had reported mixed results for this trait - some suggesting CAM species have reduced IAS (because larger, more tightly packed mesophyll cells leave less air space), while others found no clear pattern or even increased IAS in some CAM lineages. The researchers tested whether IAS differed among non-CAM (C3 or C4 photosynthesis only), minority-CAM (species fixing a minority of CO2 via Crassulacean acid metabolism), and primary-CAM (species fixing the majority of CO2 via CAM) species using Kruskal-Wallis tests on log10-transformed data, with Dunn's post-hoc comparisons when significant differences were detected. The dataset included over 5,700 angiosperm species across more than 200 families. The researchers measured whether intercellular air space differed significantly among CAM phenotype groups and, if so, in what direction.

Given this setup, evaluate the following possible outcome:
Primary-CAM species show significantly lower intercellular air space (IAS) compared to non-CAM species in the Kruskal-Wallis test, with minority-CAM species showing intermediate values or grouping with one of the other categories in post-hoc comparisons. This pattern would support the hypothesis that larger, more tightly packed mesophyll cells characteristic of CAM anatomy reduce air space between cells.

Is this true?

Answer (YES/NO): YES